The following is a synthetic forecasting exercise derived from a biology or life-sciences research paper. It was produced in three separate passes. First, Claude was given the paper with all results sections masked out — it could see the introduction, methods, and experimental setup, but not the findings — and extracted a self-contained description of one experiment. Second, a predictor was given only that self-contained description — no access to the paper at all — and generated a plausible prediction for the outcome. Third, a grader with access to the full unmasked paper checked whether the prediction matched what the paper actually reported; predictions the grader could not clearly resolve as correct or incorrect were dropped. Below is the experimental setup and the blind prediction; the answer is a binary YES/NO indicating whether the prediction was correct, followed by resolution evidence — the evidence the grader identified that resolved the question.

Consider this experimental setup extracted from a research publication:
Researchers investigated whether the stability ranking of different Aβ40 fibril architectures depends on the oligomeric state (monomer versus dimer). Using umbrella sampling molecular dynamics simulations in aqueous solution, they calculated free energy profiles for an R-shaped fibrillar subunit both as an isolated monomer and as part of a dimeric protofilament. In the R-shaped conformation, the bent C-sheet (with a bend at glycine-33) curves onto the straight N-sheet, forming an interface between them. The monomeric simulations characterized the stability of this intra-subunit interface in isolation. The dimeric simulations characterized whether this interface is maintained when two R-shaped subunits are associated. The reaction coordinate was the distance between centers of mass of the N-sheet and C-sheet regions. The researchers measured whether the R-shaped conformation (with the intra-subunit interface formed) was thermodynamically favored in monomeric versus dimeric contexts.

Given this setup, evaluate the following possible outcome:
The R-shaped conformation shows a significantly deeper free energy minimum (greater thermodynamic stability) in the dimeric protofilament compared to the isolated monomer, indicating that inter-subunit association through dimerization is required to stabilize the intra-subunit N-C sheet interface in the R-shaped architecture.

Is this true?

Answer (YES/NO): NO